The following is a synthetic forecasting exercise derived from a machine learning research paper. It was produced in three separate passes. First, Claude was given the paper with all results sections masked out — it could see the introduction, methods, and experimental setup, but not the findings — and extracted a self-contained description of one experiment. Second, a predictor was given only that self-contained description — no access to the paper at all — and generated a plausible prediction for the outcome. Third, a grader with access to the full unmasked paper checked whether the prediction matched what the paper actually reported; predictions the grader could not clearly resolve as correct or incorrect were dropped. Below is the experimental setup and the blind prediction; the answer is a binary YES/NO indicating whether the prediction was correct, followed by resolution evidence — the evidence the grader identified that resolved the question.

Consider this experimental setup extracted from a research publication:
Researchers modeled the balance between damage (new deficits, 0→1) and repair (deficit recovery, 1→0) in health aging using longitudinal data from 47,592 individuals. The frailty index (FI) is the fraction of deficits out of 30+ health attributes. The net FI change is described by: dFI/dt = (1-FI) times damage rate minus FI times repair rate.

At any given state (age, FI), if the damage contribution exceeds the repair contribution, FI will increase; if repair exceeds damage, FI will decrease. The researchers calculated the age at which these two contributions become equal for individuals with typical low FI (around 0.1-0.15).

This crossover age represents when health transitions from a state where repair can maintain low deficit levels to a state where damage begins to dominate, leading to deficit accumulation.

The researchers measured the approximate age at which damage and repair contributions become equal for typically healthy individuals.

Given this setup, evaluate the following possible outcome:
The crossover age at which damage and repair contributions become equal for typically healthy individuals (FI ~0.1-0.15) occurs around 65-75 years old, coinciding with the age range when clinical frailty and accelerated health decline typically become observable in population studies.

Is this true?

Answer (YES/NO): YES